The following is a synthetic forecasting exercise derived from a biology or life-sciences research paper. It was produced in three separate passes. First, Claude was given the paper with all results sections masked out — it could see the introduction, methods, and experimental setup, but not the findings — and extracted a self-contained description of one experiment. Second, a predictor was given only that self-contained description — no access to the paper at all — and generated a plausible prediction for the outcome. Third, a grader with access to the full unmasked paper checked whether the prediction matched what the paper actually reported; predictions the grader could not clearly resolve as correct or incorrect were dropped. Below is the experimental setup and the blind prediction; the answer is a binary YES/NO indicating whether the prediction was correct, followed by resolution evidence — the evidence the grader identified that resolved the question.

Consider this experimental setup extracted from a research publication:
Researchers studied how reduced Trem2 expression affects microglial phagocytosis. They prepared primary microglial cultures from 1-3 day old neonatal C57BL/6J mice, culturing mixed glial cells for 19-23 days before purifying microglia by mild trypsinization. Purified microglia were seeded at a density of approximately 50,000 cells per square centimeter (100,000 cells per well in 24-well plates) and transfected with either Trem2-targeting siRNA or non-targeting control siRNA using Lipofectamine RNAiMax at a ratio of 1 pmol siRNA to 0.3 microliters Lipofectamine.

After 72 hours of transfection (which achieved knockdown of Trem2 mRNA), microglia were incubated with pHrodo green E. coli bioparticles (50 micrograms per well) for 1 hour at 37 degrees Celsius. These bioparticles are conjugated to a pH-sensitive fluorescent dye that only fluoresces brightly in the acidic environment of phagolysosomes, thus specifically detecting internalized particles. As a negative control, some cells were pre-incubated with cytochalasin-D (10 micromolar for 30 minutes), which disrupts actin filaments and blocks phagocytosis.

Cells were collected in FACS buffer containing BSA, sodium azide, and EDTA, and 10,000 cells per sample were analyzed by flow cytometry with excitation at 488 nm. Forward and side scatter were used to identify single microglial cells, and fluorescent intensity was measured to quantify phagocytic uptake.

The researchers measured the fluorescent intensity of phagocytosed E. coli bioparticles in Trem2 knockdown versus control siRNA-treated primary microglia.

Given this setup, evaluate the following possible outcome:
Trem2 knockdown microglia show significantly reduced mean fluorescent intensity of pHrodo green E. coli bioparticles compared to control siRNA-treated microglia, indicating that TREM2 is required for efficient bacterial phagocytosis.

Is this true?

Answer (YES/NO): YES